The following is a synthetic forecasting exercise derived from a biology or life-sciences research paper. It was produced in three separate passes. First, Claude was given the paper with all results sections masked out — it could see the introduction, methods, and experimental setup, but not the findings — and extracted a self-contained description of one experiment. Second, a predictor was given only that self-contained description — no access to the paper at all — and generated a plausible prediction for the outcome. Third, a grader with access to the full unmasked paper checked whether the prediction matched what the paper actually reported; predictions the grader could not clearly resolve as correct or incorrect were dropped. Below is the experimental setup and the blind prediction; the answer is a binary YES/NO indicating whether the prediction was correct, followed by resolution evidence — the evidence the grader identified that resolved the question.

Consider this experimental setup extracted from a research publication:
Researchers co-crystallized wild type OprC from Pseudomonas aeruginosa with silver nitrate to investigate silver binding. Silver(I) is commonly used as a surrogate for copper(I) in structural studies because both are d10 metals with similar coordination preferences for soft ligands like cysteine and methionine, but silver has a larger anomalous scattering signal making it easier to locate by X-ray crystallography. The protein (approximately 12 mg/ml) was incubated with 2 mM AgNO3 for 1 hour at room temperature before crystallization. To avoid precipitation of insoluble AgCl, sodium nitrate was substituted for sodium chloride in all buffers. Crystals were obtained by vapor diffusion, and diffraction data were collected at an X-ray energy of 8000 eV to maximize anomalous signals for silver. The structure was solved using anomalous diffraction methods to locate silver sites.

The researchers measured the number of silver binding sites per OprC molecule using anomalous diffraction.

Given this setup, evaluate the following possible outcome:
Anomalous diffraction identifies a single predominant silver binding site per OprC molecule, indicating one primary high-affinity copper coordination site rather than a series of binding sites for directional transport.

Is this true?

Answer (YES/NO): NO